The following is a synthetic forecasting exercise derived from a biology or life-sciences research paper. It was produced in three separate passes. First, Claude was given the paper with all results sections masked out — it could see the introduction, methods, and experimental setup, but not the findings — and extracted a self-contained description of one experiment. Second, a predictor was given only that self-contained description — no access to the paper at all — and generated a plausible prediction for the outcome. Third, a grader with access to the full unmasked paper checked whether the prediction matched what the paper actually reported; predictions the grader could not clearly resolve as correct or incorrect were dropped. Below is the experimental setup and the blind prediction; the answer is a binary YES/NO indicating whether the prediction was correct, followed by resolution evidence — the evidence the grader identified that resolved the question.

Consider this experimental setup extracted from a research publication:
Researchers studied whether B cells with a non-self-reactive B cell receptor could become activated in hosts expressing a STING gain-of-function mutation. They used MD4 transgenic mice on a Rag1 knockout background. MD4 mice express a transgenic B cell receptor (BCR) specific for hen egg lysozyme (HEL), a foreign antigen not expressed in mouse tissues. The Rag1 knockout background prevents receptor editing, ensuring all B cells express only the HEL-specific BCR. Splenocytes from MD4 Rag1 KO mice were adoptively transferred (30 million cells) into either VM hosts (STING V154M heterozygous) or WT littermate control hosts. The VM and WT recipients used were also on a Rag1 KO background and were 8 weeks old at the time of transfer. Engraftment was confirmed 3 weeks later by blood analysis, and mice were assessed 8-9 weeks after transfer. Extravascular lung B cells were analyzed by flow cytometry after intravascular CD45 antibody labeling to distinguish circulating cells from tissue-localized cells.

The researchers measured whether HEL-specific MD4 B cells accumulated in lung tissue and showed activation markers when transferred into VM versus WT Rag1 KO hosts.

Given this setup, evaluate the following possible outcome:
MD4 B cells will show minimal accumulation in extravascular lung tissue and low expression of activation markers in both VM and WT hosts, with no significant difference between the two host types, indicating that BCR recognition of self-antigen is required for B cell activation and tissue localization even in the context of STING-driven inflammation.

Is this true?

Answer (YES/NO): NO